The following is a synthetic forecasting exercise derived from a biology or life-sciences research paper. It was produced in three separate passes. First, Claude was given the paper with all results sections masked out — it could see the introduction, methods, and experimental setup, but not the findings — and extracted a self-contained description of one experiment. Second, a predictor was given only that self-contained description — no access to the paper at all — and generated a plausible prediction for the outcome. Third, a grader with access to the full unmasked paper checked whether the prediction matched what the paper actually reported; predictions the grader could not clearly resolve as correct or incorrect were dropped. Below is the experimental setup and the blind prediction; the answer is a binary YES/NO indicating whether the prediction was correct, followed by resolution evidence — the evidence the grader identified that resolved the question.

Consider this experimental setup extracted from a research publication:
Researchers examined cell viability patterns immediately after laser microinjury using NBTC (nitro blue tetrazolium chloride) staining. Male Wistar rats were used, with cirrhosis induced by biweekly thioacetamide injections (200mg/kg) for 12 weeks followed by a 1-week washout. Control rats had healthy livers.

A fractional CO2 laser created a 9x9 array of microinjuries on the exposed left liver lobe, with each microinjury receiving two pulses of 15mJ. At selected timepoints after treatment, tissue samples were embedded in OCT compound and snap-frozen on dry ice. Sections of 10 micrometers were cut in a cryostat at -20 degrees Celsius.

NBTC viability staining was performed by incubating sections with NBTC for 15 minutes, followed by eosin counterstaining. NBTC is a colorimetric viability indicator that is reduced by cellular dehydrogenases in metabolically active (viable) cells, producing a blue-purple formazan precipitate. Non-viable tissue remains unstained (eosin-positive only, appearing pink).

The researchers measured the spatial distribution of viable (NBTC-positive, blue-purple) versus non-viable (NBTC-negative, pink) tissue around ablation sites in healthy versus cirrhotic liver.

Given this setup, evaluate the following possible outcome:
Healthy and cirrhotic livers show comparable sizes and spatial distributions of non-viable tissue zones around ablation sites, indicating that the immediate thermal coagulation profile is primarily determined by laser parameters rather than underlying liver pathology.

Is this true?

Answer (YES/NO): YES